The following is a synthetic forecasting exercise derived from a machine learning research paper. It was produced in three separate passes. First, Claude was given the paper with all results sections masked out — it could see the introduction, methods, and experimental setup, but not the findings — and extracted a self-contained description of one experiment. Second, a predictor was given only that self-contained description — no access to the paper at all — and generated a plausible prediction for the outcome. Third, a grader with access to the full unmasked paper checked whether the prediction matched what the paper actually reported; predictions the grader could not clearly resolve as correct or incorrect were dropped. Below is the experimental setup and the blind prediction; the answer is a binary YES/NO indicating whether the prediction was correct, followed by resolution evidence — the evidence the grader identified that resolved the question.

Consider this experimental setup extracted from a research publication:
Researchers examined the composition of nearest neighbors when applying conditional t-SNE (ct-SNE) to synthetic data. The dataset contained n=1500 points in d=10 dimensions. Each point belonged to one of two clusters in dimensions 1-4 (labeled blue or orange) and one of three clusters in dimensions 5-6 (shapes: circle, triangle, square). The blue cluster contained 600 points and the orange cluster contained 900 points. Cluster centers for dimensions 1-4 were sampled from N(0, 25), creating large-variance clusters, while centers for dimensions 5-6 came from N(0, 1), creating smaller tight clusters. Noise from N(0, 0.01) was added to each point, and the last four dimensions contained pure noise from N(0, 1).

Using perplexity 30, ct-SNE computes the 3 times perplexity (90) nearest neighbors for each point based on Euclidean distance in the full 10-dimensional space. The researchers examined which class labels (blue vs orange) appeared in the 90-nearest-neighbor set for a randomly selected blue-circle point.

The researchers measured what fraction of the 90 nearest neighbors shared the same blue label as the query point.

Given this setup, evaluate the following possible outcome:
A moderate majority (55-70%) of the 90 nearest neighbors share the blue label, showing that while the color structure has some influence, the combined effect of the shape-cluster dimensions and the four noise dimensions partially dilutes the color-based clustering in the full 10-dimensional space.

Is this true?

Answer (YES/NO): NO